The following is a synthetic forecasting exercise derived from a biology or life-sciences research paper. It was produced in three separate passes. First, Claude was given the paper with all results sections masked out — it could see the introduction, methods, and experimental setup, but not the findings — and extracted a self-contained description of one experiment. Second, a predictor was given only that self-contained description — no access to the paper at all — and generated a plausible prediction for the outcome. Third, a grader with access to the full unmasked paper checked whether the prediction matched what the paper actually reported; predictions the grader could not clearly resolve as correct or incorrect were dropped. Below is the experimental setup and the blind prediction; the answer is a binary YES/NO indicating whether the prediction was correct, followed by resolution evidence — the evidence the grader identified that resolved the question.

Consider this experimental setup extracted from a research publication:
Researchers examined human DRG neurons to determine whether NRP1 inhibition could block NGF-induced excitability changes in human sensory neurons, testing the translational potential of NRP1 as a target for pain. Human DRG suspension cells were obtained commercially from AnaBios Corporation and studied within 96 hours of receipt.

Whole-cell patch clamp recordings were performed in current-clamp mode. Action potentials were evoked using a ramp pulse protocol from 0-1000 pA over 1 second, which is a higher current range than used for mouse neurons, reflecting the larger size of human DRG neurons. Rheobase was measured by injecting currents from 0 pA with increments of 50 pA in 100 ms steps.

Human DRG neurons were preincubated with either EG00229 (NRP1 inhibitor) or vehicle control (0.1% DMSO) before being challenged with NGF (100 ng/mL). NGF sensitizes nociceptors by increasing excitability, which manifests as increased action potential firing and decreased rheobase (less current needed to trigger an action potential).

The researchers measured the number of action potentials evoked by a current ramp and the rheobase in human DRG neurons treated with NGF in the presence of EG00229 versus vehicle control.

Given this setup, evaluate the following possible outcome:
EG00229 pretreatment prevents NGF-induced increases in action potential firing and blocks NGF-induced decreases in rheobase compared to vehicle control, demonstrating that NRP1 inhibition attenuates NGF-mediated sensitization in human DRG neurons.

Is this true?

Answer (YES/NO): NO